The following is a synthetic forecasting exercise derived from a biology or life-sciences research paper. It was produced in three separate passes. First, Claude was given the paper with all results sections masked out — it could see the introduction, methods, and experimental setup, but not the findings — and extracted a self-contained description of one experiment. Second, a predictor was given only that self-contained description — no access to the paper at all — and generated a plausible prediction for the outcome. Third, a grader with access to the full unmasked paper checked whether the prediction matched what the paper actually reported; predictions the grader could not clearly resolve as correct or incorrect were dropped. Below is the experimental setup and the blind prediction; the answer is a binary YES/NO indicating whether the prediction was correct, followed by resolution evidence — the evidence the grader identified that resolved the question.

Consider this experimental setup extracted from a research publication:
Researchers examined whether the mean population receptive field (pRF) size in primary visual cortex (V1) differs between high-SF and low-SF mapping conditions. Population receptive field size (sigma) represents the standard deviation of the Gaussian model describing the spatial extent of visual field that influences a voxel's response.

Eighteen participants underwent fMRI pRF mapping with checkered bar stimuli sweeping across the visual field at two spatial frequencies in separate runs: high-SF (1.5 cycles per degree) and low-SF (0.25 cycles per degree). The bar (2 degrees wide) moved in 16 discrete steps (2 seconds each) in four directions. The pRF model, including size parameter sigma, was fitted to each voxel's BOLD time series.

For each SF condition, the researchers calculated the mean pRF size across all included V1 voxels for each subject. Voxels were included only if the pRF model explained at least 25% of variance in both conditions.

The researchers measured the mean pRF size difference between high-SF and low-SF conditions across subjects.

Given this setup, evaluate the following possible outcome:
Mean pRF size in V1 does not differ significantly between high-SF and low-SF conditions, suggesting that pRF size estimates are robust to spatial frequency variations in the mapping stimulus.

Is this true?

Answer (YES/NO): YES